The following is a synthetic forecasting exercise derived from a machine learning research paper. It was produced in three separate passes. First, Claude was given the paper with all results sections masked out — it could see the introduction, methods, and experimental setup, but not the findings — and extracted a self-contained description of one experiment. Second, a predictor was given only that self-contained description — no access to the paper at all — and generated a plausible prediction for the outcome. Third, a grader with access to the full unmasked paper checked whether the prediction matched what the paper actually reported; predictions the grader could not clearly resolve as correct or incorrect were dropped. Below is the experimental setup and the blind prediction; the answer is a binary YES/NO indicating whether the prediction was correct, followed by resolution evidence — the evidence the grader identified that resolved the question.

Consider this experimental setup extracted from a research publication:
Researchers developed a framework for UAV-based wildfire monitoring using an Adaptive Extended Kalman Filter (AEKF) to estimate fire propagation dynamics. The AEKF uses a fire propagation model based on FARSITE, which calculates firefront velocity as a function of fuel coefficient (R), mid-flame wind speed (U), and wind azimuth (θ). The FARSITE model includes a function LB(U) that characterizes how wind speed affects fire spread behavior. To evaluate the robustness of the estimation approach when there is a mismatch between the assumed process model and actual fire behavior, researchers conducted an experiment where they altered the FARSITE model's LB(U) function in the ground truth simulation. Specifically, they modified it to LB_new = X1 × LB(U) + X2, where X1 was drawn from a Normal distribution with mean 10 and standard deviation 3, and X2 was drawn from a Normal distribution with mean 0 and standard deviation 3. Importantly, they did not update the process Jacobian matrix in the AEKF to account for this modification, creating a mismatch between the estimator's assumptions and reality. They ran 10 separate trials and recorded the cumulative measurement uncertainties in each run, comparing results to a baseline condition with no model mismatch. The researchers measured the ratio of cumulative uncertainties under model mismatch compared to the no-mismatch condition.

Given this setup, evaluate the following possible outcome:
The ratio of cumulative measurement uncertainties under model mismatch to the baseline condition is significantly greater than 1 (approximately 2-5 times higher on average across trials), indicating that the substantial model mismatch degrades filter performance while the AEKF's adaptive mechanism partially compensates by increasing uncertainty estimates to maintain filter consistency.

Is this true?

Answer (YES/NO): NO